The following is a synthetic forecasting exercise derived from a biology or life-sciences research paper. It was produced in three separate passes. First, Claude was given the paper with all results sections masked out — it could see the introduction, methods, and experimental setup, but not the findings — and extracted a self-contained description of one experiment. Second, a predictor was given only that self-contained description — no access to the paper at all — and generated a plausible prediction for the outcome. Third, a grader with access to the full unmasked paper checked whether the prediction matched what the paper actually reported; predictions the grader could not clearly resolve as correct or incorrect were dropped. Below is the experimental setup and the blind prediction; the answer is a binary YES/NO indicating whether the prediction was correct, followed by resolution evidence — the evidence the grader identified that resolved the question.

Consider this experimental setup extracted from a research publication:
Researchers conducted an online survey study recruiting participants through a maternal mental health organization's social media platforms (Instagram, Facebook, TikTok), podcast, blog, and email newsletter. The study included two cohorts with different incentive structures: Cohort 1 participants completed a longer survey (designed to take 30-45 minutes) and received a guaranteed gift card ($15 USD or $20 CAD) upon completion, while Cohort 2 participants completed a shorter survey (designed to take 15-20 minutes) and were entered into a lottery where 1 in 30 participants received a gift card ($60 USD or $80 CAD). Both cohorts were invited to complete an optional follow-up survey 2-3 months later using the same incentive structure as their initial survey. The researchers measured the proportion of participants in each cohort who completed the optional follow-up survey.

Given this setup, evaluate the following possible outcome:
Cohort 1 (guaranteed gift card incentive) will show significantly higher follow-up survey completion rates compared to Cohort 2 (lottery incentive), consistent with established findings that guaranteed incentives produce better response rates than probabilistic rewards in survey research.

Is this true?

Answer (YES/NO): YES